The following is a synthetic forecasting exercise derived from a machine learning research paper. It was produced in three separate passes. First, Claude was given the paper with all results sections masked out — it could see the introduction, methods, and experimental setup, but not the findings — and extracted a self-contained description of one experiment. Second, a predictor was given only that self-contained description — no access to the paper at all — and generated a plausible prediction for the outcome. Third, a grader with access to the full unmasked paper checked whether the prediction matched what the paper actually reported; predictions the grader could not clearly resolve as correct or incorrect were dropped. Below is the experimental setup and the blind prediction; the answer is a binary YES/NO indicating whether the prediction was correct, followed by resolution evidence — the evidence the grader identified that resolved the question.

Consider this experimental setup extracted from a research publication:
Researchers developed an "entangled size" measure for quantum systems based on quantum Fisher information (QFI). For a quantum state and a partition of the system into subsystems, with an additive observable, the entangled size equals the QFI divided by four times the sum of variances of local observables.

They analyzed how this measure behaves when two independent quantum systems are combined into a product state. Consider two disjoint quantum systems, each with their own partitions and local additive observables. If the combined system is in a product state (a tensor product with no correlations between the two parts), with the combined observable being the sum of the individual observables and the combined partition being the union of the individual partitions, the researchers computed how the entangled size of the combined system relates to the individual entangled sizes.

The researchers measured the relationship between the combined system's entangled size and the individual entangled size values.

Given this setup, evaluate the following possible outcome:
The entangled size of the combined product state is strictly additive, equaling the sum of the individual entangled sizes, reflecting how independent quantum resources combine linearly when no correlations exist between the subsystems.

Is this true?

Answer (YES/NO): NO